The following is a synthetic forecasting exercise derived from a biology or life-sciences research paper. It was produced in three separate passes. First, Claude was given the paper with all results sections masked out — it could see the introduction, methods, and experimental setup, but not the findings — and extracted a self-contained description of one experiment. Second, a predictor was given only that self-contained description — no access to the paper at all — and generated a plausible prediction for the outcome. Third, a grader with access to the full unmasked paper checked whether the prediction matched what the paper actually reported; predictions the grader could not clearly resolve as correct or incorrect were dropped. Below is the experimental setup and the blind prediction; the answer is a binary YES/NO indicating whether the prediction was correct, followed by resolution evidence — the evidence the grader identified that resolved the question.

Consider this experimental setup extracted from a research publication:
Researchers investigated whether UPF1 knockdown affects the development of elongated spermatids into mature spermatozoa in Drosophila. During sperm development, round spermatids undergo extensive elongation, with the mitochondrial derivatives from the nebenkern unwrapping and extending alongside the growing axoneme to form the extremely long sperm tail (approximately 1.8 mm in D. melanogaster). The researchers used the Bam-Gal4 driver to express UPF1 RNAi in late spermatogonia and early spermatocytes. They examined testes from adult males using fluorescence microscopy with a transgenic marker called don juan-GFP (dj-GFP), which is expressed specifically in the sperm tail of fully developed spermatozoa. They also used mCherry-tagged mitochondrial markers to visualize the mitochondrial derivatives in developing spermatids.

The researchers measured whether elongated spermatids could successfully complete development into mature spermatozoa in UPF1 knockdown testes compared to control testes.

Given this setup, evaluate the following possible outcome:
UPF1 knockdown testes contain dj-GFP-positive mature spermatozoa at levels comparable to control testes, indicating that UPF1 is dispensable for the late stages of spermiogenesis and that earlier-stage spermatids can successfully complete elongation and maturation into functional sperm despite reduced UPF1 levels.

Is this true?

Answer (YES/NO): NO